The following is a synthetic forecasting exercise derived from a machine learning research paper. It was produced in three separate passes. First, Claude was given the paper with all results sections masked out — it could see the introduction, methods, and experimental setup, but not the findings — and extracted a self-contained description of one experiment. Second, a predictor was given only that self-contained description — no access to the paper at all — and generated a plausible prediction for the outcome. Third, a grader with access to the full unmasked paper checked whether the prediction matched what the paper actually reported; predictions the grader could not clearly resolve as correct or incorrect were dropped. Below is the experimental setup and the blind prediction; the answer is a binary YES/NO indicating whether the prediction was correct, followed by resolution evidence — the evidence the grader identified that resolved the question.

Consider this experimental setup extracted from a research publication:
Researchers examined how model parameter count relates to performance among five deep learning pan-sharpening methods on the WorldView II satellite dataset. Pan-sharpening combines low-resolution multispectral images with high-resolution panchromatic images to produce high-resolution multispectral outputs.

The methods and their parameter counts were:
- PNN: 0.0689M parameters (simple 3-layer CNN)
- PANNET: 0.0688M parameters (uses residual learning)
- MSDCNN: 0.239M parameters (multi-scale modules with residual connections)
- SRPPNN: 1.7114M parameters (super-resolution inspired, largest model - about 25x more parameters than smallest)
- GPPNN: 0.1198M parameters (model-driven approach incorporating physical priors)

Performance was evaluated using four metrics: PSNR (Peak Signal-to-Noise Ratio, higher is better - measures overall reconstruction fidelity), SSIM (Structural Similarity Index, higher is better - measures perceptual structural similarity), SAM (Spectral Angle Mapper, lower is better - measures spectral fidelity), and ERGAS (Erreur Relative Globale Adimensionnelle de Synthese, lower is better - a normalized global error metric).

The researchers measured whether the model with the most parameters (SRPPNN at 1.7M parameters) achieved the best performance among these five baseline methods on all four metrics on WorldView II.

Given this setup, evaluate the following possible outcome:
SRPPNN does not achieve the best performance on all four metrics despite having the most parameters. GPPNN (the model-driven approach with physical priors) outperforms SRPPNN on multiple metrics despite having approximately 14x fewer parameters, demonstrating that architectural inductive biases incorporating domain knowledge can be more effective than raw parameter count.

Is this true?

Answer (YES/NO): NO